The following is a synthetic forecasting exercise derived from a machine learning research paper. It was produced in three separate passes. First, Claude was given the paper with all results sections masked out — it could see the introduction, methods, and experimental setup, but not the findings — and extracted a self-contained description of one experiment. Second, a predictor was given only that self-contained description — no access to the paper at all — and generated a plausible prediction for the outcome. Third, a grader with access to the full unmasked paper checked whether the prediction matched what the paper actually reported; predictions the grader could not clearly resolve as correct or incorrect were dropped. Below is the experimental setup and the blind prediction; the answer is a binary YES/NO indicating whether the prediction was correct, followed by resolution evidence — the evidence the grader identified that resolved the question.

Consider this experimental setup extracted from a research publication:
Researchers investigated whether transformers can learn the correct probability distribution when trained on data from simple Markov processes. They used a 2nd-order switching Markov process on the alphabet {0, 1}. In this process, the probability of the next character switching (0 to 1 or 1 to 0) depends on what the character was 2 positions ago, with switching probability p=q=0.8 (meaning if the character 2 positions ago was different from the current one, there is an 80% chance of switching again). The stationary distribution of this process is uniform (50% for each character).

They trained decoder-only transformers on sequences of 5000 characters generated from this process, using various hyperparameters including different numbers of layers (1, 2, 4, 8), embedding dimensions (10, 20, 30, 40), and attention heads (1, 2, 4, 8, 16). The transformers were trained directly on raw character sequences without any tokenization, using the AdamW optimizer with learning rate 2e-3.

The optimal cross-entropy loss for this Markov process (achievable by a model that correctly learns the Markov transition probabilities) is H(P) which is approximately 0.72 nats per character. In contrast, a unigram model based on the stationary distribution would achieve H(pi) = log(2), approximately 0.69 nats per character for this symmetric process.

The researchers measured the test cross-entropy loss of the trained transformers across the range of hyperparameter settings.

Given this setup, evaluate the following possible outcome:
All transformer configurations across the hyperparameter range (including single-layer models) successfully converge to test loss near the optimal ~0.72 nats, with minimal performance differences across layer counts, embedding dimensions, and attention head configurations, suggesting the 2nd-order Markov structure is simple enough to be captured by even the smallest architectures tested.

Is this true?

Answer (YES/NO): NO